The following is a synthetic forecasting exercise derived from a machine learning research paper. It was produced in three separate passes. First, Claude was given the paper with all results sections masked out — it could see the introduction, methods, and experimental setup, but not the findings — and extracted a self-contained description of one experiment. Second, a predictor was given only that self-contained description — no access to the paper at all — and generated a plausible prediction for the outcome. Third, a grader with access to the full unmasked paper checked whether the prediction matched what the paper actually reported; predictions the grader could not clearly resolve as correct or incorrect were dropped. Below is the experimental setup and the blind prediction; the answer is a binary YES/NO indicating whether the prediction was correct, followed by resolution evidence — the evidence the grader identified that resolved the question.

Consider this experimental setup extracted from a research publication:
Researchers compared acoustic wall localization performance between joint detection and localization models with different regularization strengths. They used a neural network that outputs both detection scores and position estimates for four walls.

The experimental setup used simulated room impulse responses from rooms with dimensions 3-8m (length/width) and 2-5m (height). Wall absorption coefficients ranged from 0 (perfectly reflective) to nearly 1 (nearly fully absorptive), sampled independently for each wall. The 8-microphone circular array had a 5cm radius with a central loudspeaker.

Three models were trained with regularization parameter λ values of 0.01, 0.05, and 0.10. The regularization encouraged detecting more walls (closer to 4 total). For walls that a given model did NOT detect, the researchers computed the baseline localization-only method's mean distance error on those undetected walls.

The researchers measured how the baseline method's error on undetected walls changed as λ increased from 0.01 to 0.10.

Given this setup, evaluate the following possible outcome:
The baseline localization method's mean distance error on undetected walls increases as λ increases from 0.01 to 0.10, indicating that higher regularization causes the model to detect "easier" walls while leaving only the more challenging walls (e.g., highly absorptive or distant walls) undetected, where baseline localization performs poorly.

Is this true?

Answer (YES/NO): YES